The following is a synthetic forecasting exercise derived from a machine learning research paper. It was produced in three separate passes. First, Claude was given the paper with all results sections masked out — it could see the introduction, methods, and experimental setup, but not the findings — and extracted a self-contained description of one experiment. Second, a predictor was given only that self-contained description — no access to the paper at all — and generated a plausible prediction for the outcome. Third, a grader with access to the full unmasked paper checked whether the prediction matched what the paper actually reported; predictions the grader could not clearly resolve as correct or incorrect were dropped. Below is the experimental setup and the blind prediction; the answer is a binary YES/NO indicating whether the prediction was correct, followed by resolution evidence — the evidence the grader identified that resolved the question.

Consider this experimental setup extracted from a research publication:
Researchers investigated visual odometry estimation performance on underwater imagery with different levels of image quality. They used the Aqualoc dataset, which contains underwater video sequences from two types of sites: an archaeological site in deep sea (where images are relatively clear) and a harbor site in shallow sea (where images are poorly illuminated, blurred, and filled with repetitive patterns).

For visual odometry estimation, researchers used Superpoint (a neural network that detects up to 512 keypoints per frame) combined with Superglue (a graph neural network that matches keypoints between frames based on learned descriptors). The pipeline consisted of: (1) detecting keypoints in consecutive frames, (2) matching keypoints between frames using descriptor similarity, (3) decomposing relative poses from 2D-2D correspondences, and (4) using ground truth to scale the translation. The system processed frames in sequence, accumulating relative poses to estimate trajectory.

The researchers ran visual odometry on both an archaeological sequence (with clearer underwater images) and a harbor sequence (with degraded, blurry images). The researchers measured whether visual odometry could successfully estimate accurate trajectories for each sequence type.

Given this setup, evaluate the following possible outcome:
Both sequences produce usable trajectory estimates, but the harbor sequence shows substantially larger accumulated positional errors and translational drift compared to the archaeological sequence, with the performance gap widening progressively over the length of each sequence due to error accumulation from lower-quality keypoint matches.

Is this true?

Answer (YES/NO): NO